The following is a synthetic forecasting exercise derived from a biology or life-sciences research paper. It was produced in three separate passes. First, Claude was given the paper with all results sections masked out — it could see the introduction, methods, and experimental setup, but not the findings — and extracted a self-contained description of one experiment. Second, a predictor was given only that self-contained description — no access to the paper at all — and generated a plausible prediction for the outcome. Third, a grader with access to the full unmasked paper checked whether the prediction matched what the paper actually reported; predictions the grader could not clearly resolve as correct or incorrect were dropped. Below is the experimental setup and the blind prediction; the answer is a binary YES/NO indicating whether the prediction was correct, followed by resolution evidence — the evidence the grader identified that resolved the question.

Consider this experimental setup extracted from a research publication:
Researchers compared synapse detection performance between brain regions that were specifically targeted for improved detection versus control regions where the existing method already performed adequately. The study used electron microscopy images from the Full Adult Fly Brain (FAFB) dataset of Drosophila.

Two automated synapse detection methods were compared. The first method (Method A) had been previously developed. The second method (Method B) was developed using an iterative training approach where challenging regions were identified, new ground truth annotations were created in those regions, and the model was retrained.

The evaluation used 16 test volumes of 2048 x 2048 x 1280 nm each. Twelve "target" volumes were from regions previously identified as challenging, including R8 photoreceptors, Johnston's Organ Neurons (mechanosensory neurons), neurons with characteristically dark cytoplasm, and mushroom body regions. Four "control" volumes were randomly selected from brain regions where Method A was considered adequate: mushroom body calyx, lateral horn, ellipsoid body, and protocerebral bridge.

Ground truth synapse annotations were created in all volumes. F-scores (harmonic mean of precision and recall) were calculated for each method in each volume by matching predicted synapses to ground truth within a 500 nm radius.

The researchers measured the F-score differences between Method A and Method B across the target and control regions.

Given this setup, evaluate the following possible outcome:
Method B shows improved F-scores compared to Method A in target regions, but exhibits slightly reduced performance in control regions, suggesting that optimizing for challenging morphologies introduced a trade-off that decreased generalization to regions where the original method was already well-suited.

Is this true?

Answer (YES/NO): NO